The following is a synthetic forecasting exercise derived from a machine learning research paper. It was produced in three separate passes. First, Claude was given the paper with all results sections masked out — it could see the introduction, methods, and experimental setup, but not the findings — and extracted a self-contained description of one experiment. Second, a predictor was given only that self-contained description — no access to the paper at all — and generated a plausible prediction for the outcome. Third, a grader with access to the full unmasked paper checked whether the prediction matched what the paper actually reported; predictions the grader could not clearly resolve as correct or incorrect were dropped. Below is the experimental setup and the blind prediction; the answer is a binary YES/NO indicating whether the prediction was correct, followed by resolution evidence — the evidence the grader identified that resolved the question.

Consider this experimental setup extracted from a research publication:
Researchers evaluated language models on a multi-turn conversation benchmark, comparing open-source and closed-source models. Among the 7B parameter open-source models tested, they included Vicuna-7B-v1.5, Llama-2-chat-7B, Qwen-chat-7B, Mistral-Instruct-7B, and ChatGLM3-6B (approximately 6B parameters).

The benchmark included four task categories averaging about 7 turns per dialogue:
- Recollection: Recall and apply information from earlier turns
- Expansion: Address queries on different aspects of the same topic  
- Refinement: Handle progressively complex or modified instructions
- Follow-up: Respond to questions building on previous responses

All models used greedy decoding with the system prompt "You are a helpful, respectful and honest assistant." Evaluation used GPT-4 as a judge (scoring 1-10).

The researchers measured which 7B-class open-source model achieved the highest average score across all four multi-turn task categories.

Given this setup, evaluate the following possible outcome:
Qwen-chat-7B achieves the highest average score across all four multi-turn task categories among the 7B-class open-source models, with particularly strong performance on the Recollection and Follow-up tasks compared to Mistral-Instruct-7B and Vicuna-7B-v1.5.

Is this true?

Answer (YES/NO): NO